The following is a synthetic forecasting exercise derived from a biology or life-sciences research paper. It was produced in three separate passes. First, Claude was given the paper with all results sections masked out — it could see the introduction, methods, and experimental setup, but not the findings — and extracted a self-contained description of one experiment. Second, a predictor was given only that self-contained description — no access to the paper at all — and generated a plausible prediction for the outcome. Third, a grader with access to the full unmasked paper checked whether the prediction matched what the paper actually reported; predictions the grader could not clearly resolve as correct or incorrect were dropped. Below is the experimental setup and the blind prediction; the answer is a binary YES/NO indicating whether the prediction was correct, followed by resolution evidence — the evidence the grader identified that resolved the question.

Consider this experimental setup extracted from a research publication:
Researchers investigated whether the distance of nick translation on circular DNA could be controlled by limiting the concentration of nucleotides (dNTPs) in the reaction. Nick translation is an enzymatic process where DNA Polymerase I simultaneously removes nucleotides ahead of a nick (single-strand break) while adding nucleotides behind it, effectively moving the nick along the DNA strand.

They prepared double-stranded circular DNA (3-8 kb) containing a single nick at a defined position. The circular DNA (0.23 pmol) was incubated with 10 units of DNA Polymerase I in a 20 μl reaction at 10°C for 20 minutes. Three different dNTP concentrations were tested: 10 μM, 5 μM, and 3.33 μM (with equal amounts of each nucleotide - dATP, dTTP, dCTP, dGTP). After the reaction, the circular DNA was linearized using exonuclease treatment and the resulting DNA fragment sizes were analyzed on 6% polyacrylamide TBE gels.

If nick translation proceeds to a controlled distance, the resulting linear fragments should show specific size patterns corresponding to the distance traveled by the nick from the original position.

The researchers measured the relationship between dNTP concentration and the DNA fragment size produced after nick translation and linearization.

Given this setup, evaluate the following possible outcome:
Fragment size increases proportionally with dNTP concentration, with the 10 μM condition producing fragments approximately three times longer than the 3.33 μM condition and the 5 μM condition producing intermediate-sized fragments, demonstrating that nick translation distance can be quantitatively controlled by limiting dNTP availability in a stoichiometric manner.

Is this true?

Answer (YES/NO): NO